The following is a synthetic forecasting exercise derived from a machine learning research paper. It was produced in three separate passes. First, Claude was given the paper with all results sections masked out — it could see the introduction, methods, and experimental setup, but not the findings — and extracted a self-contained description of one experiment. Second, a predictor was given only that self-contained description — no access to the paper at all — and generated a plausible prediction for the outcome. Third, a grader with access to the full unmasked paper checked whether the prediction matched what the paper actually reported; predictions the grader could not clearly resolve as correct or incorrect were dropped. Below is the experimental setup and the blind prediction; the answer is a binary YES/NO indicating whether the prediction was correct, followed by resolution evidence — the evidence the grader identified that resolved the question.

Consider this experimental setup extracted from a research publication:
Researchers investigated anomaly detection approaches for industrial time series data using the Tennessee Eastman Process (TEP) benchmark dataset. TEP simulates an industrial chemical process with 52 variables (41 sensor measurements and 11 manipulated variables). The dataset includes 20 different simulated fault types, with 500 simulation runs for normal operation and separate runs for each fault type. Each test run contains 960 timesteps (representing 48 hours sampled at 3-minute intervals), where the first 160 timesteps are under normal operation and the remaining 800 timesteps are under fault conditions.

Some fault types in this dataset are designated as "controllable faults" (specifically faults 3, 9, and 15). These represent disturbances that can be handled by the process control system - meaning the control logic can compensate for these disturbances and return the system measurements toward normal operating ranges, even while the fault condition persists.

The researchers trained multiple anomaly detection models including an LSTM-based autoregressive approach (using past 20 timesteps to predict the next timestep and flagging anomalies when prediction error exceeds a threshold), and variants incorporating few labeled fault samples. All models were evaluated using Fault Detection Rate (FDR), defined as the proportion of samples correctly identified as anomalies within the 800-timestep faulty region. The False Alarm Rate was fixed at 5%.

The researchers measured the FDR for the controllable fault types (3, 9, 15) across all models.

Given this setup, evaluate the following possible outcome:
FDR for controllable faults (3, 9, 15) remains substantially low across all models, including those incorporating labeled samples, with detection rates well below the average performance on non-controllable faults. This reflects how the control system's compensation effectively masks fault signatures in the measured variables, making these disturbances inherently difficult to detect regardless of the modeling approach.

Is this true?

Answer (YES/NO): YES